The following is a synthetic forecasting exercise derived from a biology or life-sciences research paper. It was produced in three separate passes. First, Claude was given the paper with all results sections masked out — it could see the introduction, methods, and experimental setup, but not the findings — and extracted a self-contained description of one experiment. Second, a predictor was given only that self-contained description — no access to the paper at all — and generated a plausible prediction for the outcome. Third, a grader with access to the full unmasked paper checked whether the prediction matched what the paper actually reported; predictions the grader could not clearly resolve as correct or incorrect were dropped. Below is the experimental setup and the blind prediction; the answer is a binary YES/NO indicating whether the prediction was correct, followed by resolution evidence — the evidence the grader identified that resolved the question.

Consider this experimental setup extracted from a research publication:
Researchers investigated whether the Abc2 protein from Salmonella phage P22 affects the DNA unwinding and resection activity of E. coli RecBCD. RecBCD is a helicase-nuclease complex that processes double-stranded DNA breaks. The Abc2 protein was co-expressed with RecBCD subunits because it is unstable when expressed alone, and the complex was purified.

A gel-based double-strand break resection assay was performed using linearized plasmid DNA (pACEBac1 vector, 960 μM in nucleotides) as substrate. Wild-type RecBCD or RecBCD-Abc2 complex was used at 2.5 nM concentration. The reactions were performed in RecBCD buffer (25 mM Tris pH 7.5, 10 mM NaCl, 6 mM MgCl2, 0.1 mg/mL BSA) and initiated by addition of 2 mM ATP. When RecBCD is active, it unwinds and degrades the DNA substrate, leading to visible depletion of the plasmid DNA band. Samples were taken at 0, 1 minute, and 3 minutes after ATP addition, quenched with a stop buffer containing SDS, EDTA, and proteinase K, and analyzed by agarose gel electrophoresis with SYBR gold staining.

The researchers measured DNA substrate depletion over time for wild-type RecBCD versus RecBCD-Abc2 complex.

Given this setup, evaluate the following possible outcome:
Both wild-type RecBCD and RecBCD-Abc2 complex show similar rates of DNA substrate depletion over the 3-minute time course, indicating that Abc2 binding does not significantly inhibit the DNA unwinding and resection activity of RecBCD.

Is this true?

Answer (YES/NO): YES